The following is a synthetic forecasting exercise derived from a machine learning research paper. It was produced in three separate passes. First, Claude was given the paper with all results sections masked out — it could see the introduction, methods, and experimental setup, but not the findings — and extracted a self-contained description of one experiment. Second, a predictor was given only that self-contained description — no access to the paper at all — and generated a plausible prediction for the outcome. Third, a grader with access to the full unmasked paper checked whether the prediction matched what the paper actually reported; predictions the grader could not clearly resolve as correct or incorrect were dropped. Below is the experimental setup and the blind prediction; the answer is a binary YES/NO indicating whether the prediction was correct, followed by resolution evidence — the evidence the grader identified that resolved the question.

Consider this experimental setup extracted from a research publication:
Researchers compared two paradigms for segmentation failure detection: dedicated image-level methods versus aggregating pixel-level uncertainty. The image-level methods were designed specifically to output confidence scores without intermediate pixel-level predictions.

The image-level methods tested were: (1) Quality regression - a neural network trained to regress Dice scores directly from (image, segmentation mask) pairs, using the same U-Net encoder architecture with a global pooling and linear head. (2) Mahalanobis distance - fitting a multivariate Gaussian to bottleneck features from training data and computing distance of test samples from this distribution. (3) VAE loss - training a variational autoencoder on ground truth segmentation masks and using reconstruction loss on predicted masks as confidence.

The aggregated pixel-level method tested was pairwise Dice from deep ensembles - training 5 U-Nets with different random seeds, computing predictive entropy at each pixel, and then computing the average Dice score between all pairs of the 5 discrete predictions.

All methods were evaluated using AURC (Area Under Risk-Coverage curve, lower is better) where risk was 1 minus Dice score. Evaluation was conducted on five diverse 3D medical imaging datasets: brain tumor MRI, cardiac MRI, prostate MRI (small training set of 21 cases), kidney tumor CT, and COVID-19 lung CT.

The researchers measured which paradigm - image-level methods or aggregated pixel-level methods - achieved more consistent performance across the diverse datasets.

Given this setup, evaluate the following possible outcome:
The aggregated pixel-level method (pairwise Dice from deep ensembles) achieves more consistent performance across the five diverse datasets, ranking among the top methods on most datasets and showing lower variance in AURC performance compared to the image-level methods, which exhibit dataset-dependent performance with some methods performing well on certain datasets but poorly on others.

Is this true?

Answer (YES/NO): YES